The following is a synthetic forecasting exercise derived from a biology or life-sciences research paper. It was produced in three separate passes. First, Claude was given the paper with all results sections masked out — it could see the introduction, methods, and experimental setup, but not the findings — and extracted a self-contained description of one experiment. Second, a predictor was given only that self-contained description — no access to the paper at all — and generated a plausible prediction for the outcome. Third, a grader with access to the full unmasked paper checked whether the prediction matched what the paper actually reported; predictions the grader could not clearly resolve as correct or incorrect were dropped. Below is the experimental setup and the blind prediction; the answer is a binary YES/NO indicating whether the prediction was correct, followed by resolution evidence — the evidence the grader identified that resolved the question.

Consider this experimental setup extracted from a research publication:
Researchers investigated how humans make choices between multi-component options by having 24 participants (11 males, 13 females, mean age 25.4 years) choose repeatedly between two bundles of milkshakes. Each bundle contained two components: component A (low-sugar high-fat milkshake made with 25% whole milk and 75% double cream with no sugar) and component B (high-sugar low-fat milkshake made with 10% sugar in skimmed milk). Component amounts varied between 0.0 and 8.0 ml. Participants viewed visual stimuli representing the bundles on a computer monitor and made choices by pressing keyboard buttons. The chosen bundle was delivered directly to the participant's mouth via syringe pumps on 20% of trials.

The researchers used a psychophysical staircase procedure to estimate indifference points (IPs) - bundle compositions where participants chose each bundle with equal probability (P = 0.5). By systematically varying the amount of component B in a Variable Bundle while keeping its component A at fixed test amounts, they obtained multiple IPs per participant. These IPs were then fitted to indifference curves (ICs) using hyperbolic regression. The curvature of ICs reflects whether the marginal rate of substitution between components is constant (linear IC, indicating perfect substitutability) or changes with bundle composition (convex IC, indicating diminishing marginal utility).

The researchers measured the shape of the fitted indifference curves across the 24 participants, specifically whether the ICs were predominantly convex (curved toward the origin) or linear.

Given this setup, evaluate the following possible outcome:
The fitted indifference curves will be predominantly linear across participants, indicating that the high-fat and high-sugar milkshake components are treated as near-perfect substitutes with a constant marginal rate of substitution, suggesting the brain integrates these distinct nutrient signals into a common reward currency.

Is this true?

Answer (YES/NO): NO